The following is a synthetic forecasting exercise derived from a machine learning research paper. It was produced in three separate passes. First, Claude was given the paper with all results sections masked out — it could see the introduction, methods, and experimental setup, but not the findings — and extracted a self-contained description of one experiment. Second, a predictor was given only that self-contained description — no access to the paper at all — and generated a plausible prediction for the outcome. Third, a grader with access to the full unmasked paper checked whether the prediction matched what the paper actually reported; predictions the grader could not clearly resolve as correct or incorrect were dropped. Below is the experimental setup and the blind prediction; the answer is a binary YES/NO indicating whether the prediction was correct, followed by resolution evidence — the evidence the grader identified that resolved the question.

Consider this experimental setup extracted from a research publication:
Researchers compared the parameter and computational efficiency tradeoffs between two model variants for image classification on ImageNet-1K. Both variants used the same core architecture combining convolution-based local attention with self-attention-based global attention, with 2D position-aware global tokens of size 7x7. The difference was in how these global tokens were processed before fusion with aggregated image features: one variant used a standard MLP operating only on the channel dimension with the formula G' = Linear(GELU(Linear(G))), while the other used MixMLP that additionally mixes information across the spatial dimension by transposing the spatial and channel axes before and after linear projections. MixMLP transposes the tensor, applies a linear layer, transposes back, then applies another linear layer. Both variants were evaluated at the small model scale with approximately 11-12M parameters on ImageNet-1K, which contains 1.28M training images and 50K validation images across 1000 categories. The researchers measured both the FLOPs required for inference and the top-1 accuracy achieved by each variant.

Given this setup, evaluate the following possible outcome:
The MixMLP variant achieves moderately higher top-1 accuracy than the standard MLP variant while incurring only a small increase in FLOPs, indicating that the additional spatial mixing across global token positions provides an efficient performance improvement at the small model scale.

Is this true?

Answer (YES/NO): NO